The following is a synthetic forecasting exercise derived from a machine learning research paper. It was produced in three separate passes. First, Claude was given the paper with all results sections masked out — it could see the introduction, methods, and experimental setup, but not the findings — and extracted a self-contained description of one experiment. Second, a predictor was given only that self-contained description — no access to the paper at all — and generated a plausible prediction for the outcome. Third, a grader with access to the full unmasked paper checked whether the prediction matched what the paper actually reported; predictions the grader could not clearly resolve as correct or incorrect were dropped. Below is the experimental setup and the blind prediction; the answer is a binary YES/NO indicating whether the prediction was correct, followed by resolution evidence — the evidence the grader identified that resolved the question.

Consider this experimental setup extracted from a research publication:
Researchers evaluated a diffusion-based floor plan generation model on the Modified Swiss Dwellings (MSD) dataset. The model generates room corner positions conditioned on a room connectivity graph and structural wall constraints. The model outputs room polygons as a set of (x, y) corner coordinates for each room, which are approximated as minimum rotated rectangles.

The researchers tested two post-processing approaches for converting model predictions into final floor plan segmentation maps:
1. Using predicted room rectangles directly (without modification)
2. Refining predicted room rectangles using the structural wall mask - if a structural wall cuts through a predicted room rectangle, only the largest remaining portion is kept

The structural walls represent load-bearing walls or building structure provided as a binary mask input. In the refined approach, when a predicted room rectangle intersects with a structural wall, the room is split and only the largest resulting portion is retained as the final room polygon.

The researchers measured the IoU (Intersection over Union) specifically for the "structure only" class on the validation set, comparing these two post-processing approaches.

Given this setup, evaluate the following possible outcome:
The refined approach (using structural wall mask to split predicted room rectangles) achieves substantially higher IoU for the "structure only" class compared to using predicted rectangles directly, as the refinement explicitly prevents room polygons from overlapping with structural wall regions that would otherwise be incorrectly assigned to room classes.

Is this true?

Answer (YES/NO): YES